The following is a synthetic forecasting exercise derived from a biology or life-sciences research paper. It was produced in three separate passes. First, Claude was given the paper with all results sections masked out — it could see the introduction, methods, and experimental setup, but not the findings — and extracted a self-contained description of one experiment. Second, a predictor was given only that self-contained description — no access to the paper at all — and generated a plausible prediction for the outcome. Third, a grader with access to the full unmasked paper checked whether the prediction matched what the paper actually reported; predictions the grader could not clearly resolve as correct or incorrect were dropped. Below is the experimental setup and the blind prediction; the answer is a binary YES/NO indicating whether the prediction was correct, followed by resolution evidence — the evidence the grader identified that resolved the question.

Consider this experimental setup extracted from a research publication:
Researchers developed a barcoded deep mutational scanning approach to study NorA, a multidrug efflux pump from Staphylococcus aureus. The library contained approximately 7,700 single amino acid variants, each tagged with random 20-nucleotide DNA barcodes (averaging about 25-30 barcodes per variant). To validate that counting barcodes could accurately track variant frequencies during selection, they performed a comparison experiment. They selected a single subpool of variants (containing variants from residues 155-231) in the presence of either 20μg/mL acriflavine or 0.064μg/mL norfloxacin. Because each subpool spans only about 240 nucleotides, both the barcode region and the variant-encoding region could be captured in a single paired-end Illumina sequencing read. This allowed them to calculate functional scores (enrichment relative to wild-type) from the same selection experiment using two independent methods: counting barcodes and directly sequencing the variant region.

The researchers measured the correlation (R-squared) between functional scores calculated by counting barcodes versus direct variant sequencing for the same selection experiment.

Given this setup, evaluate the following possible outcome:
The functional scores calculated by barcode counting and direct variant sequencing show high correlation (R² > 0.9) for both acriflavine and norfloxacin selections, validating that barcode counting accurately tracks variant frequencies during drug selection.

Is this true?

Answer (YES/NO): YES